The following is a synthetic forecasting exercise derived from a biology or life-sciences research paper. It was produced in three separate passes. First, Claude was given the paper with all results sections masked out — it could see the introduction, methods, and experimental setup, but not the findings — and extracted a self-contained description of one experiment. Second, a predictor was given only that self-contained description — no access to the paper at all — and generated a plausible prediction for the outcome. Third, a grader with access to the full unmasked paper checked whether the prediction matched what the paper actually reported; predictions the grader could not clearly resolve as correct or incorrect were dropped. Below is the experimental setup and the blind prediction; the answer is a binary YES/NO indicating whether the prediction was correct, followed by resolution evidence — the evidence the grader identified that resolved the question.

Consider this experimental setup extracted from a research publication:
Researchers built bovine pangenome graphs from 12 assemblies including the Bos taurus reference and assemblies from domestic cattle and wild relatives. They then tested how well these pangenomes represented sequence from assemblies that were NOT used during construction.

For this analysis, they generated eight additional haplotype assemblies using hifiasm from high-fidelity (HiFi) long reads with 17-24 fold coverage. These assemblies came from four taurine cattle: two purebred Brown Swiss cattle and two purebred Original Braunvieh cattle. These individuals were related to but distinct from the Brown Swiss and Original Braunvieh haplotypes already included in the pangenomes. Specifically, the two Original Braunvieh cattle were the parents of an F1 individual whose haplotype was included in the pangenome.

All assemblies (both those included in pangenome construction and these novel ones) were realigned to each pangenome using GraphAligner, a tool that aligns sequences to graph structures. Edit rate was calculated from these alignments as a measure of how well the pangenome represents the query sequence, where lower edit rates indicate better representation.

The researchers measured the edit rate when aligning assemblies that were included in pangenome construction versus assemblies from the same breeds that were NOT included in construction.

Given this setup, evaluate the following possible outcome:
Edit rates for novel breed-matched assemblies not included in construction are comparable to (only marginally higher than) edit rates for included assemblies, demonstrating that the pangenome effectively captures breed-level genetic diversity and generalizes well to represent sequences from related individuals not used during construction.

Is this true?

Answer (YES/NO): NO